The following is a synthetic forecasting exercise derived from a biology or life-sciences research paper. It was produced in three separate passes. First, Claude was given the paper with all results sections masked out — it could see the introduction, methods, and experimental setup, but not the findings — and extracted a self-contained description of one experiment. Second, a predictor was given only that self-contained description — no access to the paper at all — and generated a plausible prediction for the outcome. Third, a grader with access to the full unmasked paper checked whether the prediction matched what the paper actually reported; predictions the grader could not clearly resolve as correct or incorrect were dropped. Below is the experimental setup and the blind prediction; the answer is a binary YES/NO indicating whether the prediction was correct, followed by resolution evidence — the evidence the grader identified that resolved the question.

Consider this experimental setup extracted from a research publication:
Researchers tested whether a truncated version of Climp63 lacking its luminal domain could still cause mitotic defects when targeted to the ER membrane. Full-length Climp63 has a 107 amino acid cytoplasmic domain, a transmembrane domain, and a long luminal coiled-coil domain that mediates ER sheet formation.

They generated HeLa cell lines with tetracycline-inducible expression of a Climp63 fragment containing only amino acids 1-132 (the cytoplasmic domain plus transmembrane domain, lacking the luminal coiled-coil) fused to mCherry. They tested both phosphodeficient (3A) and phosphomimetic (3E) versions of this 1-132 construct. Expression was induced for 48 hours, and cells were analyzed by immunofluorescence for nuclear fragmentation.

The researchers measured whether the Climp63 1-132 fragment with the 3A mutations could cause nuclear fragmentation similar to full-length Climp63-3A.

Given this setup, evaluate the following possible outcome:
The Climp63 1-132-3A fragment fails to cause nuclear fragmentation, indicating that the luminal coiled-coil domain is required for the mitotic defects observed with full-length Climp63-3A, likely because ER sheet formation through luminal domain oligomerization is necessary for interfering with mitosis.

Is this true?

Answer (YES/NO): NO